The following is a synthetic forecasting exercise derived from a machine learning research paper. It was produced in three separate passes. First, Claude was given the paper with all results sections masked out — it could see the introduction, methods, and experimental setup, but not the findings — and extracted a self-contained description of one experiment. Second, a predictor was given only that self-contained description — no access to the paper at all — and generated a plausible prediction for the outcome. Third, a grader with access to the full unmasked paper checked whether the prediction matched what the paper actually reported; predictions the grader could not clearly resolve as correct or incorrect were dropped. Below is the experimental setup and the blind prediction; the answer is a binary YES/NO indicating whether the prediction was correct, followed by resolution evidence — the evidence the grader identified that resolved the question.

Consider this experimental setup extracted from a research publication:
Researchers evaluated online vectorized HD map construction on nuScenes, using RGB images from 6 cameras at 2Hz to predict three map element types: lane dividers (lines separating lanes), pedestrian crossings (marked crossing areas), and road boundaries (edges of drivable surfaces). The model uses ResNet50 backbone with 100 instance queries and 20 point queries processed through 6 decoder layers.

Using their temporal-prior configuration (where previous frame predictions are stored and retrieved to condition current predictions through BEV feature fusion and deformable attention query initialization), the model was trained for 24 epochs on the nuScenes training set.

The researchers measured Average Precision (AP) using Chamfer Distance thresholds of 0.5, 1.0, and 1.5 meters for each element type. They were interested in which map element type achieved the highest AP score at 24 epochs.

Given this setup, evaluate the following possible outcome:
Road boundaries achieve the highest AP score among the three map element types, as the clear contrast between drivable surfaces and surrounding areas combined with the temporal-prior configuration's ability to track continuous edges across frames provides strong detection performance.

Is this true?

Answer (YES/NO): NO